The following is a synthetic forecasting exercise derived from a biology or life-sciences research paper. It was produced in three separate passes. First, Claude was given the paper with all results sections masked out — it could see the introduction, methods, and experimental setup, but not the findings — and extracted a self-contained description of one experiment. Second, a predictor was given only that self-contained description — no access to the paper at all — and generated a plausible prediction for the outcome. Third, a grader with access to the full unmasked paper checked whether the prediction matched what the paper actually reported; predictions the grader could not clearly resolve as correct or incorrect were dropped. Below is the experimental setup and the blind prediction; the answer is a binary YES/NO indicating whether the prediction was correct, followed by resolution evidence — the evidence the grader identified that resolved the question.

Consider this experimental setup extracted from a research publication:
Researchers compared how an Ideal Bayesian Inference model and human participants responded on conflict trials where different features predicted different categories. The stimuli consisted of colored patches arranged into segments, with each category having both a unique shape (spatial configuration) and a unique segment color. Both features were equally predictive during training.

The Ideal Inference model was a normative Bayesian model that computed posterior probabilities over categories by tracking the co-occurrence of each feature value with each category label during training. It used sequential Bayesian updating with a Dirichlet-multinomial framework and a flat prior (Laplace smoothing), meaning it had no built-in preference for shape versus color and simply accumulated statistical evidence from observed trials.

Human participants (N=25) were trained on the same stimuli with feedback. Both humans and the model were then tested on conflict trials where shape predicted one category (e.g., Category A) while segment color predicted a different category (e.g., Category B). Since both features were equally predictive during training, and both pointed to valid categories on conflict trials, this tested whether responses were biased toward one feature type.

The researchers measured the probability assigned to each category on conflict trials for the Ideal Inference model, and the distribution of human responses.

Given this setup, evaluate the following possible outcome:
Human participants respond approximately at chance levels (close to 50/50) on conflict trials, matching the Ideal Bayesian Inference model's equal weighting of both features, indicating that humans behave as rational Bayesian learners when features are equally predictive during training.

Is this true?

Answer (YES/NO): NO